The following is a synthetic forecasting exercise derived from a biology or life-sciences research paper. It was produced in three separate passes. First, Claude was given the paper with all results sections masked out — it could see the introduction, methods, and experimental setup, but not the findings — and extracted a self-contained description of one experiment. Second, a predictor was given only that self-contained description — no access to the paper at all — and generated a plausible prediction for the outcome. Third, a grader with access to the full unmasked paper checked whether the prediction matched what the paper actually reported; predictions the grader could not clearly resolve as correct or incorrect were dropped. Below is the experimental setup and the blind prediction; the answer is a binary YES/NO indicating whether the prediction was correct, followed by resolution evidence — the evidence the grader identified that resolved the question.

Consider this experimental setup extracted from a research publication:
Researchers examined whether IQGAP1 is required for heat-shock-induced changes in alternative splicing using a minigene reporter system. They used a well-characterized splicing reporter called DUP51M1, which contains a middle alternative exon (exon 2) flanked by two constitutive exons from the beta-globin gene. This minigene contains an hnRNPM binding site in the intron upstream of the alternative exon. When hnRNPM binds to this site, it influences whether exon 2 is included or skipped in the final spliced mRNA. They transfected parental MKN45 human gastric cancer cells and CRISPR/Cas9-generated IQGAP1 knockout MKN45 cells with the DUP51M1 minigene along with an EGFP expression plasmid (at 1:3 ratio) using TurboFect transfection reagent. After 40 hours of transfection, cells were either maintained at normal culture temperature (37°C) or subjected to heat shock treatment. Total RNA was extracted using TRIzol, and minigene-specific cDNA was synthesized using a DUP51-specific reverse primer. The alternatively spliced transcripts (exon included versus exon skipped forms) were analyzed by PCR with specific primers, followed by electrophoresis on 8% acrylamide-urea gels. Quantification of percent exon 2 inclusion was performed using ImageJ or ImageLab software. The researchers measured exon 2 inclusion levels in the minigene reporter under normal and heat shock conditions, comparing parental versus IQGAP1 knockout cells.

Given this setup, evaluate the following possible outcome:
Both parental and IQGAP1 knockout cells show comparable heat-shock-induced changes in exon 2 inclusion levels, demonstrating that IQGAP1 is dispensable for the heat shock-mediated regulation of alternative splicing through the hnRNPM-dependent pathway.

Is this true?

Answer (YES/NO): NO